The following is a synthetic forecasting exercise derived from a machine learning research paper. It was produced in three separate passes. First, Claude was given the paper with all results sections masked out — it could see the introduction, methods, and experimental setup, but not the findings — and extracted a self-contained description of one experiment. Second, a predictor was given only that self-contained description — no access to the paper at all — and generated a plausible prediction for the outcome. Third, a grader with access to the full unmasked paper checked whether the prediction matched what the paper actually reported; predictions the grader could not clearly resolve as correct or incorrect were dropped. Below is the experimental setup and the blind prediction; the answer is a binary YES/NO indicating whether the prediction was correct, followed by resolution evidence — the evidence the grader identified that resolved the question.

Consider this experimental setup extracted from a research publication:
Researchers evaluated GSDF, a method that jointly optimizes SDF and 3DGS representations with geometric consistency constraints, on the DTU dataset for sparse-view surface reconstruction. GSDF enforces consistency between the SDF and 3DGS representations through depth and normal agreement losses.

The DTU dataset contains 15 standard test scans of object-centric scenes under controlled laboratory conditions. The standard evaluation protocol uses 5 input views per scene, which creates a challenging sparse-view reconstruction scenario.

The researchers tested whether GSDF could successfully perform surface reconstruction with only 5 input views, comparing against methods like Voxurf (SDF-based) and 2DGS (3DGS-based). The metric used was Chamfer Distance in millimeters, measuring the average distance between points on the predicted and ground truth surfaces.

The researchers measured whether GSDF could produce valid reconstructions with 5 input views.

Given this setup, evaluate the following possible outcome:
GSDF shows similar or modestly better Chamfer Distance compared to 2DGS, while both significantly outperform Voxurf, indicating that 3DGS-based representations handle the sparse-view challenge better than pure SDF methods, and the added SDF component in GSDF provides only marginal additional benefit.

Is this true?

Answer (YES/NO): NO